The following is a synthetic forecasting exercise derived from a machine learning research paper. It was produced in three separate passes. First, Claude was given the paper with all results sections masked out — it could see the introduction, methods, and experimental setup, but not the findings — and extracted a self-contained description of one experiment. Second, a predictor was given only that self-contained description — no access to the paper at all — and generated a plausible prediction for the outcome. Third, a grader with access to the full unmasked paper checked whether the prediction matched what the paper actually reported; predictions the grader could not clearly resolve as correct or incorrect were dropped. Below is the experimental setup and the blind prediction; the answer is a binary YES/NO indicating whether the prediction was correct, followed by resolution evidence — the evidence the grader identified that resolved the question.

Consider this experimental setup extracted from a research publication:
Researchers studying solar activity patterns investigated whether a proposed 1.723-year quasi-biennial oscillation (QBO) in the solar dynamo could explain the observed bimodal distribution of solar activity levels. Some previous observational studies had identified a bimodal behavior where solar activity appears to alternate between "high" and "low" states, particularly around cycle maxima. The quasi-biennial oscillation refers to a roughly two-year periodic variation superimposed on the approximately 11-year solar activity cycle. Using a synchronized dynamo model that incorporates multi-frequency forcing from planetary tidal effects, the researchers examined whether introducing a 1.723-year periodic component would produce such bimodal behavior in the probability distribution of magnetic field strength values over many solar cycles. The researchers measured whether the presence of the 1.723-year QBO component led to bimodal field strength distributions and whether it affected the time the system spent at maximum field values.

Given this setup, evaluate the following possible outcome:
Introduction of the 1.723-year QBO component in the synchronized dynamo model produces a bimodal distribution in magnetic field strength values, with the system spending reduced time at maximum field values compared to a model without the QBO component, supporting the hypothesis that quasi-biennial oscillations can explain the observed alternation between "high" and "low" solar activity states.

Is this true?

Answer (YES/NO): YES